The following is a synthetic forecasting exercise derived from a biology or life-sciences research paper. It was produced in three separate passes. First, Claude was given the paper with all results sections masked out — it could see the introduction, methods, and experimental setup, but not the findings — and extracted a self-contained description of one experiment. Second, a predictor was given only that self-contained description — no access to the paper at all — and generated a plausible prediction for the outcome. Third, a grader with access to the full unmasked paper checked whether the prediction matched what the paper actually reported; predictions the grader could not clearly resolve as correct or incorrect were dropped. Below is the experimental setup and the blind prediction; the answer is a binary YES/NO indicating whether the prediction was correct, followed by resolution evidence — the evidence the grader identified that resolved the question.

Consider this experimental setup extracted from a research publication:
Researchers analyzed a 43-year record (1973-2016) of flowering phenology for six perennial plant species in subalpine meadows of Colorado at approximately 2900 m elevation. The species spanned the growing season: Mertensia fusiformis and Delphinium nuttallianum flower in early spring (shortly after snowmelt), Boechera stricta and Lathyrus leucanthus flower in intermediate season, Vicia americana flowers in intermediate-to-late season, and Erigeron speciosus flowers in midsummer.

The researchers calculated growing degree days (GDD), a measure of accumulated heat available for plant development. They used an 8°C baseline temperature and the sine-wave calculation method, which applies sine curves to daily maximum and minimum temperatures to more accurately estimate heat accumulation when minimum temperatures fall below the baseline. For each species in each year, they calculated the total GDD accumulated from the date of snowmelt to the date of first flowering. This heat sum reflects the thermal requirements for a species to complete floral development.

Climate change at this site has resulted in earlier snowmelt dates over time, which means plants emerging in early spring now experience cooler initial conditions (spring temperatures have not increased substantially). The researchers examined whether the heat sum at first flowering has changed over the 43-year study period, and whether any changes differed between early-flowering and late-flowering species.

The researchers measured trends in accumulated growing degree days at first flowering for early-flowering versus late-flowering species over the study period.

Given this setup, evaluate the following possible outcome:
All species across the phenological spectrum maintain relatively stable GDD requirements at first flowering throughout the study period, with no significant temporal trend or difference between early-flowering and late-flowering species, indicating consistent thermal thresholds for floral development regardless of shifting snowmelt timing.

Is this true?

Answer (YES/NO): NO